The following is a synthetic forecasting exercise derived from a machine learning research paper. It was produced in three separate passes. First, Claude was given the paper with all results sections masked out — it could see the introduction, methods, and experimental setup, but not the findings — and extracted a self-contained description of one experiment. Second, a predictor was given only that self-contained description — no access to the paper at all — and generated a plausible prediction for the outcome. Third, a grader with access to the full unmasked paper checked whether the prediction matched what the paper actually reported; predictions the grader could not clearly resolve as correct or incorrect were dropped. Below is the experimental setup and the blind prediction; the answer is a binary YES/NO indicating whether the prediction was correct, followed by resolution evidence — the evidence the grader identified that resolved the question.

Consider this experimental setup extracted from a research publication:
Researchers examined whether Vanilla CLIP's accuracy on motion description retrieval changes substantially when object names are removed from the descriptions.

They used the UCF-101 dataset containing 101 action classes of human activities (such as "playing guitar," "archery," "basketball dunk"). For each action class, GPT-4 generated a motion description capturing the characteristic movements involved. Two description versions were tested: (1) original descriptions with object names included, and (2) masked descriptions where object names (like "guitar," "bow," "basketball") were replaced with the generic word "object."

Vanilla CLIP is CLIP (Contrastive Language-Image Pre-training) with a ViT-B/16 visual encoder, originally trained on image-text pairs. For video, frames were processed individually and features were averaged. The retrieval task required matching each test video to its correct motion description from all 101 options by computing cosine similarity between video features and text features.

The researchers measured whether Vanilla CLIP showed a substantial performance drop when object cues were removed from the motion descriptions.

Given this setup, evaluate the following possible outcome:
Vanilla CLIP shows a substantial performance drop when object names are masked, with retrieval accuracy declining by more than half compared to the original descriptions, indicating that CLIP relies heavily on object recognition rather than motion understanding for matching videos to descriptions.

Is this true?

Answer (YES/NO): NO